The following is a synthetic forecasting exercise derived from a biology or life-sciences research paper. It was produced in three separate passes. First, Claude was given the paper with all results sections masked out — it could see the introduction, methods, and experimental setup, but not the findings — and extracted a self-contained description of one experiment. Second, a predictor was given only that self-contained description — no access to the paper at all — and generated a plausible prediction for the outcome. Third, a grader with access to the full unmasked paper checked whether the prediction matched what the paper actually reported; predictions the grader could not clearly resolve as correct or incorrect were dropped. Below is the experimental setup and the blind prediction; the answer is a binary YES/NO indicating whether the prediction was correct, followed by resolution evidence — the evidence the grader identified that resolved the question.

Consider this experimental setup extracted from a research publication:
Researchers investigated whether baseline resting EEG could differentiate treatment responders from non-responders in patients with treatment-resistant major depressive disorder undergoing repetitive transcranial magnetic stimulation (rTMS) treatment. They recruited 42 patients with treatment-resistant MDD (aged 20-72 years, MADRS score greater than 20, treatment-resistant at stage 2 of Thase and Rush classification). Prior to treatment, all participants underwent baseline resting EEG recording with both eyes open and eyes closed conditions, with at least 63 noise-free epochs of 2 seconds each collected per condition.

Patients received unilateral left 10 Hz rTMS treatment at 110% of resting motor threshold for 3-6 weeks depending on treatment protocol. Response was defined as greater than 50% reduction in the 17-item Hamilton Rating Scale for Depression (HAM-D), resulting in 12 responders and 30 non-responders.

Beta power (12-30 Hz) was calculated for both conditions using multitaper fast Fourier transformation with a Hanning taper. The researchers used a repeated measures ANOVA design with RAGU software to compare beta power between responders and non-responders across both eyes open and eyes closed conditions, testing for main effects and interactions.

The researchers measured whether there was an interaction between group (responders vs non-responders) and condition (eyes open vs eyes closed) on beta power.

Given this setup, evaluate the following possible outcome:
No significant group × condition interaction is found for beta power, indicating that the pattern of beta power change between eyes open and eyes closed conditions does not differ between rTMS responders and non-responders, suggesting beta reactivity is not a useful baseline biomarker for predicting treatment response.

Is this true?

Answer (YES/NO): YES